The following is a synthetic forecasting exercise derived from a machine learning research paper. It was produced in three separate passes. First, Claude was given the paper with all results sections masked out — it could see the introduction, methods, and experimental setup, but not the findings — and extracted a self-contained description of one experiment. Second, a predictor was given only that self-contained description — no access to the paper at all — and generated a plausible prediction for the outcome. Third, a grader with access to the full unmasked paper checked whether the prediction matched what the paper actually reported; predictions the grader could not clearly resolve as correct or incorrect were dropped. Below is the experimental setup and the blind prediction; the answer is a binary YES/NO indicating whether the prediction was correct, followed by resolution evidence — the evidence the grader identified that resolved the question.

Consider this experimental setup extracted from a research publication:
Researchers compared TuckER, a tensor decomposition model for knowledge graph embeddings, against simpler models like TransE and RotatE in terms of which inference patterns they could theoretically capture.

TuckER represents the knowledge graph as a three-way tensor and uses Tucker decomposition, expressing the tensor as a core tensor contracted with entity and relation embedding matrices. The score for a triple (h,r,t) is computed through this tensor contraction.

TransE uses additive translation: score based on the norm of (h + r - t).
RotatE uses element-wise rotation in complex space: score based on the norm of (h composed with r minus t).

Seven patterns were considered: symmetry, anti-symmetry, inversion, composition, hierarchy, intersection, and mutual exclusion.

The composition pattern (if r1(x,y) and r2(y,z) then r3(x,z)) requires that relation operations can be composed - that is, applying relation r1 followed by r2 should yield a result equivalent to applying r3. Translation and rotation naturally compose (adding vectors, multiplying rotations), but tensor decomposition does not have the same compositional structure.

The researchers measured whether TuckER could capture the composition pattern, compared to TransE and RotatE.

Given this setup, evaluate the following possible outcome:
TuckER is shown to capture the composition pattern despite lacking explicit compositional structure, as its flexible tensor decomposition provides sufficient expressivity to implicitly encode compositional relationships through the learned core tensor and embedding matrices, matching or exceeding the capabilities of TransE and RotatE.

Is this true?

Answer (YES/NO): NO